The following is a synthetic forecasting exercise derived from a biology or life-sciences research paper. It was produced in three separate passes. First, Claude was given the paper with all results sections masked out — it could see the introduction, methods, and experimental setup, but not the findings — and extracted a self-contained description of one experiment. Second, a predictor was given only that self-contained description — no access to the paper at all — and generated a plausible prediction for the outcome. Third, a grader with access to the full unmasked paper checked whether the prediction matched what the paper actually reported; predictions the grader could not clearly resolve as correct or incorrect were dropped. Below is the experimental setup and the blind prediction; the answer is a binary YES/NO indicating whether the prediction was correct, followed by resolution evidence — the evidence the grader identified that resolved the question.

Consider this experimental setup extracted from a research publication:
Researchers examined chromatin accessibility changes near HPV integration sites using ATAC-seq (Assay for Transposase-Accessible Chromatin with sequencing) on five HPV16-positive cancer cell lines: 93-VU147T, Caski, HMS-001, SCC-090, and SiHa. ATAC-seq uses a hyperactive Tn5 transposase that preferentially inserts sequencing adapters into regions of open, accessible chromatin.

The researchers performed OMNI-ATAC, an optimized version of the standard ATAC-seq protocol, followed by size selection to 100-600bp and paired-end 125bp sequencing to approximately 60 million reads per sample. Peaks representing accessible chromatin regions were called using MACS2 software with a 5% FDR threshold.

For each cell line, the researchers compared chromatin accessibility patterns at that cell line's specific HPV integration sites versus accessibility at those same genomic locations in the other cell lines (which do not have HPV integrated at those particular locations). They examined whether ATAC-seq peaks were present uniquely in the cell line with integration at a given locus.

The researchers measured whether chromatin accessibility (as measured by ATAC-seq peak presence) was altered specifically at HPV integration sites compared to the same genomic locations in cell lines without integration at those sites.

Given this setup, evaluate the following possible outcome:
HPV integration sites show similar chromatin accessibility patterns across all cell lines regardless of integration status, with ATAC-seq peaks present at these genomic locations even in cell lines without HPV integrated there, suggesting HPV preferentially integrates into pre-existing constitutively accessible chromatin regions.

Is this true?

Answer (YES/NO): NO